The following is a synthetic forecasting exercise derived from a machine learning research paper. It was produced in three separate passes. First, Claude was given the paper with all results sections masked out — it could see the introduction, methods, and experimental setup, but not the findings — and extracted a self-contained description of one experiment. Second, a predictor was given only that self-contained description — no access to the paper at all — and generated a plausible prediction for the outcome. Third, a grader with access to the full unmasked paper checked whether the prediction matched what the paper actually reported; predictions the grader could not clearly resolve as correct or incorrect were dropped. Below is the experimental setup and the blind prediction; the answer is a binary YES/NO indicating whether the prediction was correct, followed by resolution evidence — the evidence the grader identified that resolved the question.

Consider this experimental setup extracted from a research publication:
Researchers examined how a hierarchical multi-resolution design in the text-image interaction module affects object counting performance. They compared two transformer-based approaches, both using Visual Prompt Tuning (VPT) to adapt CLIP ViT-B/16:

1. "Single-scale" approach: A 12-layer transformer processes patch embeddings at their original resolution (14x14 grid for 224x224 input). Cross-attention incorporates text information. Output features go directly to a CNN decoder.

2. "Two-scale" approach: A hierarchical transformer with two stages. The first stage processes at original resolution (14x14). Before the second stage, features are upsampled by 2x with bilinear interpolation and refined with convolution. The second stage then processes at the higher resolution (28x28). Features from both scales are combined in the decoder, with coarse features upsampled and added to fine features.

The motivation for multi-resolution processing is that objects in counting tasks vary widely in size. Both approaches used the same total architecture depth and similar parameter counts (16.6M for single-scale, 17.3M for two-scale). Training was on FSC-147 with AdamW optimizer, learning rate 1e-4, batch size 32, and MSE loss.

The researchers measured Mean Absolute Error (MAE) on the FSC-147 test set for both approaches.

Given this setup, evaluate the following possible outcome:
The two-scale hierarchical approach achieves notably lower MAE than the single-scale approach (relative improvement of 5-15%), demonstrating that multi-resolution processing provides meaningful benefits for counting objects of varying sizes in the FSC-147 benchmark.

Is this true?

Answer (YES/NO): NO